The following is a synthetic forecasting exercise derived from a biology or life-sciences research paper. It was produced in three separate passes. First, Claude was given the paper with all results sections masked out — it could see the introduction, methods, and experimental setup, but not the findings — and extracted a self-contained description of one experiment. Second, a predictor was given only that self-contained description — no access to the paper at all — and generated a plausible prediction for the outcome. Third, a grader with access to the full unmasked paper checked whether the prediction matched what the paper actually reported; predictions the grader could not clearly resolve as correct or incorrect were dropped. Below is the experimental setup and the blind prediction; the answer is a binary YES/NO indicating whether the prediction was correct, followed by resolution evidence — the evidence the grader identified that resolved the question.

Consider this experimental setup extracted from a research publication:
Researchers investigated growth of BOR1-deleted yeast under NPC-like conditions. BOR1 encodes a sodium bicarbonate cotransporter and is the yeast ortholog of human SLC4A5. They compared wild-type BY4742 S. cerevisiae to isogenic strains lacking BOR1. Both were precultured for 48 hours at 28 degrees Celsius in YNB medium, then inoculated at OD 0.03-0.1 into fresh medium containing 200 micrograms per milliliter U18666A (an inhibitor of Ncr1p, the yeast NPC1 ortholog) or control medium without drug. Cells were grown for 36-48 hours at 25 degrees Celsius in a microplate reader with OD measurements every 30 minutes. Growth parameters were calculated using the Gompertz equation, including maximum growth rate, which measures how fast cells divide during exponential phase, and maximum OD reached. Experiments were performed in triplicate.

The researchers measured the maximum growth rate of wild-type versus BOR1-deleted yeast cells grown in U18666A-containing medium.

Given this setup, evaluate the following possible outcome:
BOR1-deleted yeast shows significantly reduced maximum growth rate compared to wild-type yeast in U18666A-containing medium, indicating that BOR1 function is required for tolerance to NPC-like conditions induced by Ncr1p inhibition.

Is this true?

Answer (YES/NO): NO